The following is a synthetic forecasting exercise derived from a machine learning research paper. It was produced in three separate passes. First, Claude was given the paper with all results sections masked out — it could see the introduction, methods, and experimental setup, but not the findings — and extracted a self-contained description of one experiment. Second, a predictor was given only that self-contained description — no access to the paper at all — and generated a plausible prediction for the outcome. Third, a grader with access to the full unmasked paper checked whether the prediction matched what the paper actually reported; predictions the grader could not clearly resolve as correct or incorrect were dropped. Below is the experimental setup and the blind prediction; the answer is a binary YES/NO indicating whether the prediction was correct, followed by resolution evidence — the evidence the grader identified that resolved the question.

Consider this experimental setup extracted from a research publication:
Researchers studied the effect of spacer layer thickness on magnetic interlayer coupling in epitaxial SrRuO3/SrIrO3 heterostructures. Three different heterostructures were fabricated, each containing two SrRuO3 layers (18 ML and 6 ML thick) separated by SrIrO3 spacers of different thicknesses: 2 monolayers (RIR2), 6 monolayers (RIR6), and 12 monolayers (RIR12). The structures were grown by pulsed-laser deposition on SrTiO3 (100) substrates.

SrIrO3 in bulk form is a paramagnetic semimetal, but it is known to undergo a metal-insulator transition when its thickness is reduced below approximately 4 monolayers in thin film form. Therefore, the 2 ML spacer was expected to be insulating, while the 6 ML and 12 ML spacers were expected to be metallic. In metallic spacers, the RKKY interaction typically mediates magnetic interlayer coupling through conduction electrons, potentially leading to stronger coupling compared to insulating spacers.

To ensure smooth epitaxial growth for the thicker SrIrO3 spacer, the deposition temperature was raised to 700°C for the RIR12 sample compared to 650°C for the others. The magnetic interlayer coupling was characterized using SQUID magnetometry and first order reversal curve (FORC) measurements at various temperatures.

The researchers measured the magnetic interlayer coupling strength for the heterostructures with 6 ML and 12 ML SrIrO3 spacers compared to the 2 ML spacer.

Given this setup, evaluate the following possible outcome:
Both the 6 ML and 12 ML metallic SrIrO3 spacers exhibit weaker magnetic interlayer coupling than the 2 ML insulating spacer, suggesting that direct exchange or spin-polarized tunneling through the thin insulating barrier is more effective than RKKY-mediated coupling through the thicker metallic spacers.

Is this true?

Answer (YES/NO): NO